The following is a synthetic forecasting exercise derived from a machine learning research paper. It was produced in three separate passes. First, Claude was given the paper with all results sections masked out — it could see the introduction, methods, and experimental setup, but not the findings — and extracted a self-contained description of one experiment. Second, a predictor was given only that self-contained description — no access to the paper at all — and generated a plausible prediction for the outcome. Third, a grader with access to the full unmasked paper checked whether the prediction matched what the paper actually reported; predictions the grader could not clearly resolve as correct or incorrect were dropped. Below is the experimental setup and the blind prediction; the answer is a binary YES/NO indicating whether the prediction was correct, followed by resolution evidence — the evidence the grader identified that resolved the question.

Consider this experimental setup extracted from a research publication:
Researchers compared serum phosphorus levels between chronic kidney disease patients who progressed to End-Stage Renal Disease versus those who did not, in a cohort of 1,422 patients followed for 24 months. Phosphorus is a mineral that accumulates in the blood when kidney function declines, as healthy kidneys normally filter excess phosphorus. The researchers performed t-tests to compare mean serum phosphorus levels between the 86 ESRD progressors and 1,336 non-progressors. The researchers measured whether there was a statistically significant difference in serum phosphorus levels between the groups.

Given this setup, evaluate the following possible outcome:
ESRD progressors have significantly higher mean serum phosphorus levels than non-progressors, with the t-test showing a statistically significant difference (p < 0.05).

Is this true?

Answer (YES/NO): NO